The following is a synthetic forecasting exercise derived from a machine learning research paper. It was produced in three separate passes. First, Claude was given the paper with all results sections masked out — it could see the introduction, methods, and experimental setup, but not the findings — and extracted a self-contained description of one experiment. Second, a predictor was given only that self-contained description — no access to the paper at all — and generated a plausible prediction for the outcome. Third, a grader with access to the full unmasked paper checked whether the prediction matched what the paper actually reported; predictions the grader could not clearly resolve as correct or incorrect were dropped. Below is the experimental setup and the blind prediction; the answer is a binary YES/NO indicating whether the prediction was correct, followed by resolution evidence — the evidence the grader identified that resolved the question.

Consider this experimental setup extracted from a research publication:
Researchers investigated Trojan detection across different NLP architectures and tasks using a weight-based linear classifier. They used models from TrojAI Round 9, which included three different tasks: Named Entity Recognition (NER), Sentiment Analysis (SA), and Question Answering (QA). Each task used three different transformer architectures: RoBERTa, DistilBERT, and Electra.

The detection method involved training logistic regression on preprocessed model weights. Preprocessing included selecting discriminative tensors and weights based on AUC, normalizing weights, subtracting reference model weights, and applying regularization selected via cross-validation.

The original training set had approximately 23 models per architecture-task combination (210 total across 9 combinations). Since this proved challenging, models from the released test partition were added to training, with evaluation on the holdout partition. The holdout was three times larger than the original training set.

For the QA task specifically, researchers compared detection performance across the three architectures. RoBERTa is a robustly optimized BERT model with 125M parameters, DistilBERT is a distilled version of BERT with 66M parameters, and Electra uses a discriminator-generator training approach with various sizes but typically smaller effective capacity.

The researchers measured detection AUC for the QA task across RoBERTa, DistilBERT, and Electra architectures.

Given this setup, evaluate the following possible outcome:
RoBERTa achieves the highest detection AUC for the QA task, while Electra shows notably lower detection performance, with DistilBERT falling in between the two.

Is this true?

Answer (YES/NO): NO